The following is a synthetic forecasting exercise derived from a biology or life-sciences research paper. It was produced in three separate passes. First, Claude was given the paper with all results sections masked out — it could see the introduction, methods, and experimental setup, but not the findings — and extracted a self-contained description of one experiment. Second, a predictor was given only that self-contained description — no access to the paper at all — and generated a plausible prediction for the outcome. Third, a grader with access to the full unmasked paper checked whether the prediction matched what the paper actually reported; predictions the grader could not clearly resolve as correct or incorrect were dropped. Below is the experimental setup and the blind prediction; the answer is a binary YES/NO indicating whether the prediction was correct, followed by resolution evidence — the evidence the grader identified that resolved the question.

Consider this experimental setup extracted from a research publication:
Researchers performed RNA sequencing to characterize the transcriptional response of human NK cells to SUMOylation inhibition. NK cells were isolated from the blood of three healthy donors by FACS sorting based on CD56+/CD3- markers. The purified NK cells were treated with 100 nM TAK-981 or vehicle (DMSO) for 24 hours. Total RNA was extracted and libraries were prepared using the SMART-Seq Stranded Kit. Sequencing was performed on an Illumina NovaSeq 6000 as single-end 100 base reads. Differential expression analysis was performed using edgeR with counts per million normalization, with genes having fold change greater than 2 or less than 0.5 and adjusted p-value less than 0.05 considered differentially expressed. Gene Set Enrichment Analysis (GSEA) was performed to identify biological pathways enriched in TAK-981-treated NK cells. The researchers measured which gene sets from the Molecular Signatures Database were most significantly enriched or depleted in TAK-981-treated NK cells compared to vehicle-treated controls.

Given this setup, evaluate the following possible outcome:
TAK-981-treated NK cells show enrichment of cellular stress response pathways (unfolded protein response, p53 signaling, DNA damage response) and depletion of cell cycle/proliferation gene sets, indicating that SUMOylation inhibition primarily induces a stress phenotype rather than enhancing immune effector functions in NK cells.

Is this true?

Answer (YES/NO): NO